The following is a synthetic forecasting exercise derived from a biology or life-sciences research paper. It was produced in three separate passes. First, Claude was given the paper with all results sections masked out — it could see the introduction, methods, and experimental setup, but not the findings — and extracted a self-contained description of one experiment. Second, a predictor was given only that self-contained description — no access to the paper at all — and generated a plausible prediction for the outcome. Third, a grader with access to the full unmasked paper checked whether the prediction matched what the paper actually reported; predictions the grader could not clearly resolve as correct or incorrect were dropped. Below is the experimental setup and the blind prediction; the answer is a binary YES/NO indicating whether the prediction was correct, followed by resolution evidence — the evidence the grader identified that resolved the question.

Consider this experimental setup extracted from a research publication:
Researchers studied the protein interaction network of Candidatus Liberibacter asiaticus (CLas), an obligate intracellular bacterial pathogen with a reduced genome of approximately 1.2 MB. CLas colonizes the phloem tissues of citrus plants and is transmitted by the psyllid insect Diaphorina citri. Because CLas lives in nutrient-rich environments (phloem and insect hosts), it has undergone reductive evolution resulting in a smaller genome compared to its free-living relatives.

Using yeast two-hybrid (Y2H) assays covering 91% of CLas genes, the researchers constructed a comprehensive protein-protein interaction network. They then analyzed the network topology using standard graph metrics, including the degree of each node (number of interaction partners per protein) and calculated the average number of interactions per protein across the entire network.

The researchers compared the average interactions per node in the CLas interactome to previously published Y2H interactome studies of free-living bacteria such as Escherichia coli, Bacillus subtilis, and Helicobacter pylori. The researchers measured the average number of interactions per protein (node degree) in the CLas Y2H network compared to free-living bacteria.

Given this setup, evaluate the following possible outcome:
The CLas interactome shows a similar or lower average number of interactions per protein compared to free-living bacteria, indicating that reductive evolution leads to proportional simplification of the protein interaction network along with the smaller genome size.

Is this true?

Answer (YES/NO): NO